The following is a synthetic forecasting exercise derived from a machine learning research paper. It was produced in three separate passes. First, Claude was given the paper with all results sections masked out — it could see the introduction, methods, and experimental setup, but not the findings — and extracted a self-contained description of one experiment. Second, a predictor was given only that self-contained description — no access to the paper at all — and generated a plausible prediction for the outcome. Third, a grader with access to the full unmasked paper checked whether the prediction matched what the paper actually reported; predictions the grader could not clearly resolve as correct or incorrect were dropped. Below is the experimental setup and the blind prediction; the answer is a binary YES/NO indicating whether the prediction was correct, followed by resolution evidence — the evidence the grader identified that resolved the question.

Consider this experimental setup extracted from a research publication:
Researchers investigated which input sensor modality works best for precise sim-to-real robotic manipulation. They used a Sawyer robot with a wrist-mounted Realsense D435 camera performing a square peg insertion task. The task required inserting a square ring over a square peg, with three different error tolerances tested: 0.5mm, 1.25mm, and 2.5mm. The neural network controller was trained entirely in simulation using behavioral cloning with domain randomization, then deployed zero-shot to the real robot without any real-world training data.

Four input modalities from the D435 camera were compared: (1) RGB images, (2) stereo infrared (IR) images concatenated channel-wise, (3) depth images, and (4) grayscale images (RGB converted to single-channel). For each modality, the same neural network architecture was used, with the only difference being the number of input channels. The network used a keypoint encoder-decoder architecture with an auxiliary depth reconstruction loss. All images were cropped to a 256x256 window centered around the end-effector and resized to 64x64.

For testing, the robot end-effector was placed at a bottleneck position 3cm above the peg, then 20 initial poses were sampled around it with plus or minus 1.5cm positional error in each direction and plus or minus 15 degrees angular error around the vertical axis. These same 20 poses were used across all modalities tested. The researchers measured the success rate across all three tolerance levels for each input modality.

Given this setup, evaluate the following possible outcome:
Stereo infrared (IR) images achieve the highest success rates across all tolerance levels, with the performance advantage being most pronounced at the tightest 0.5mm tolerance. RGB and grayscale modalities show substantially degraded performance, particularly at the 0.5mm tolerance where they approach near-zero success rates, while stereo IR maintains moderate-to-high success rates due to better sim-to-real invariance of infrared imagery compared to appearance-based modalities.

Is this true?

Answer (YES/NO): NO